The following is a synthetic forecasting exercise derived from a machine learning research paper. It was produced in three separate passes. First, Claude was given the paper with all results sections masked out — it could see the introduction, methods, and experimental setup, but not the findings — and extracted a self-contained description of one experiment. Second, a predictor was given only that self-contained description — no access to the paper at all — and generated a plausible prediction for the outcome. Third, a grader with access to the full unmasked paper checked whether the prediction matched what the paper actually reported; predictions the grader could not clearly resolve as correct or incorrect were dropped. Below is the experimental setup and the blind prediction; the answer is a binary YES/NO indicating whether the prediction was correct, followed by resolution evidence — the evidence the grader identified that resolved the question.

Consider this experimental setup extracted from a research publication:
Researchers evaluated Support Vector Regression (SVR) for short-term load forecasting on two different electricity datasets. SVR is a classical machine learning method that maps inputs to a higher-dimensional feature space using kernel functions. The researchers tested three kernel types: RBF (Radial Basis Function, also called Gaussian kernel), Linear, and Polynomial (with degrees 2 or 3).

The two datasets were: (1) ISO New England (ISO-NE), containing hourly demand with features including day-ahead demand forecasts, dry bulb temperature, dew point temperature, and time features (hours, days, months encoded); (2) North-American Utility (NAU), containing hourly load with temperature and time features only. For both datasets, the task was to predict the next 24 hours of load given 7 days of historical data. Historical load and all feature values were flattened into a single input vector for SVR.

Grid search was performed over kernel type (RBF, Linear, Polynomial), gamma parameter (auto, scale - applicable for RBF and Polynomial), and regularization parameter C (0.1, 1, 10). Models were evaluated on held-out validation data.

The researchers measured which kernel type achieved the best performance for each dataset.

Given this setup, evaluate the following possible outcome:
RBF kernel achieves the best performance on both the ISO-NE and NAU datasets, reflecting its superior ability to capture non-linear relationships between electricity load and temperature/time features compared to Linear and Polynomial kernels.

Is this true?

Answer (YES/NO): NO